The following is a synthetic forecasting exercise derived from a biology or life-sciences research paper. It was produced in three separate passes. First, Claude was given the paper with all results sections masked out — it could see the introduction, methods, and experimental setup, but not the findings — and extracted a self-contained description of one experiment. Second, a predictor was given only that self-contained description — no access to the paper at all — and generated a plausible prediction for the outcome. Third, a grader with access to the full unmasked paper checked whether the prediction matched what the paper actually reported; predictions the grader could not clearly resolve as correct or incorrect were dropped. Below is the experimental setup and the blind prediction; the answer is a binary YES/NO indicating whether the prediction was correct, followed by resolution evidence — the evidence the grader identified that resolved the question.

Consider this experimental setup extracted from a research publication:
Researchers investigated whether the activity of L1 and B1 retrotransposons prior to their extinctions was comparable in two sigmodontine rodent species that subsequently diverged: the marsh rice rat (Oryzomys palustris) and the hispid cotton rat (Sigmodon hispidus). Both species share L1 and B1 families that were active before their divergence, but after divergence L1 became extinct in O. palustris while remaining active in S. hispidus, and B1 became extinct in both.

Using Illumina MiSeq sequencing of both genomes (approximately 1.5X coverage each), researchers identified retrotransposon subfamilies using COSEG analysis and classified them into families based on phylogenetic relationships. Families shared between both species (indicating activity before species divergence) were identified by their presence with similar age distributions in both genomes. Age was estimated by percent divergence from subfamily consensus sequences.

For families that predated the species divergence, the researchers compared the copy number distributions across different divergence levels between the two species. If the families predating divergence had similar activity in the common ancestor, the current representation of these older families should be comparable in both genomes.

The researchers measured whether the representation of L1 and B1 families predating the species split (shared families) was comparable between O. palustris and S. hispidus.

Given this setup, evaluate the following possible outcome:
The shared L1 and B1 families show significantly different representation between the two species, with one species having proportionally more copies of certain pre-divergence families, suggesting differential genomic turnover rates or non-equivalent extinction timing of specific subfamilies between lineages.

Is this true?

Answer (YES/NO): NO